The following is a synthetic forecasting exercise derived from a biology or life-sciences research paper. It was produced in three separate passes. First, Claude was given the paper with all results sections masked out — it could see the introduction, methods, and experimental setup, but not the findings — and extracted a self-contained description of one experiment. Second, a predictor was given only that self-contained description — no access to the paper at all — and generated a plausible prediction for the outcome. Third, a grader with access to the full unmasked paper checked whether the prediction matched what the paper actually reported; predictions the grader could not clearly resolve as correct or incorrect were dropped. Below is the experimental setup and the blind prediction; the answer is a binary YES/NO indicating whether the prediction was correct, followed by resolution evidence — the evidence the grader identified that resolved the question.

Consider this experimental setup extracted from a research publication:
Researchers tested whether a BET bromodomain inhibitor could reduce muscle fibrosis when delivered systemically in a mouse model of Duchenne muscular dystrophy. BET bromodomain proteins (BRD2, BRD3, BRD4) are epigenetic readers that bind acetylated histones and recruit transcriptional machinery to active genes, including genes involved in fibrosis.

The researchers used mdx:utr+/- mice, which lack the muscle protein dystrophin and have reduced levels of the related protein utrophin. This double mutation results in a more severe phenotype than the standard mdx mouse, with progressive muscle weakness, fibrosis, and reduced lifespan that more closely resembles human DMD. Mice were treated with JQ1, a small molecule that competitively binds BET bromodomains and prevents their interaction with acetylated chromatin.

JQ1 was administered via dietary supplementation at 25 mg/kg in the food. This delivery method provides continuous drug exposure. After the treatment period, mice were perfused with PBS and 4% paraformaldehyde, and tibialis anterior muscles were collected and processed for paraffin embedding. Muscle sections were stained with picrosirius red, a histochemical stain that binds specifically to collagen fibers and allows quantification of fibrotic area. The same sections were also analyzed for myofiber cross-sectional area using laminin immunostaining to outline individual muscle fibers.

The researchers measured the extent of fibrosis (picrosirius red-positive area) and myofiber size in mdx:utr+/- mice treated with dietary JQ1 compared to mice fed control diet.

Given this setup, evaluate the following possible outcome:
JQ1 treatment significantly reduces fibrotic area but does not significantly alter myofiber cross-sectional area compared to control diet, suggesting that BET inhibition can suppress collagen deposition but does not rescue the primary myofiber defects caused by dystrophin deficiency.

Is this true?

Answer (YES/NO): YES